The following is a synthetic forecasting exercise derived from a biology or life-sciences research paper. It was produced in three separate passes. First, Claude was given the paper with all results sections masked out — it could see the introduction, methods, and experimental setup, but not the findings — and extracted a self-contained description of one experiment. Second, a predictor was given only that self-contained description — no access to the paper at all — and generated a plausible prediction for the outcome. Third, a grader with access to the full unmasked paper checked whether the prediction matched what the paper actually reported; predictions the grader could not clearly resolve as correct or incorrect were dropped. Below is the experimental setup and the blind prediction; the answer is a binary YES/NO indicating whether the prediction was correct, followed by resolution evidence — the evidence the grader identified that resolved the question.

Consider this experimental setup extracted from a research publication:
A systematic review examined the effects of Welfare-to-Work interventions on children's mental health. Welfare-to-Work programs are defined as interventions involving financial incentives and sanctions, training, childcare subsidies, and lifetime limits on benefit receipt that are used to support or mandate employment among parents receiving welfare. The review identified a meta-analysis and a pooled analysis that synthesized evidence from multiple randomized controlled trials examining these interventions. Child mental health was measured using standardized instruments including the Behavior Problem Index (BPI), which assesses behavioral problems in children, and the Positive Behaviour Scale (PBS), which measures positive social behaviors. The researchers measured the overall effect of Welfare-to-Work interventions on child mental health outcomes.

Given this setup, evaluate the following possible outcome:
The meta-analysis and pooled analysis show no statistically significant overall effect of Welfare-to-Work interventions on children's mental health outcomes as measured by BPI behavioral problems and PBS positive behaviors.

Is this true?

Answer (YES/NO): YES